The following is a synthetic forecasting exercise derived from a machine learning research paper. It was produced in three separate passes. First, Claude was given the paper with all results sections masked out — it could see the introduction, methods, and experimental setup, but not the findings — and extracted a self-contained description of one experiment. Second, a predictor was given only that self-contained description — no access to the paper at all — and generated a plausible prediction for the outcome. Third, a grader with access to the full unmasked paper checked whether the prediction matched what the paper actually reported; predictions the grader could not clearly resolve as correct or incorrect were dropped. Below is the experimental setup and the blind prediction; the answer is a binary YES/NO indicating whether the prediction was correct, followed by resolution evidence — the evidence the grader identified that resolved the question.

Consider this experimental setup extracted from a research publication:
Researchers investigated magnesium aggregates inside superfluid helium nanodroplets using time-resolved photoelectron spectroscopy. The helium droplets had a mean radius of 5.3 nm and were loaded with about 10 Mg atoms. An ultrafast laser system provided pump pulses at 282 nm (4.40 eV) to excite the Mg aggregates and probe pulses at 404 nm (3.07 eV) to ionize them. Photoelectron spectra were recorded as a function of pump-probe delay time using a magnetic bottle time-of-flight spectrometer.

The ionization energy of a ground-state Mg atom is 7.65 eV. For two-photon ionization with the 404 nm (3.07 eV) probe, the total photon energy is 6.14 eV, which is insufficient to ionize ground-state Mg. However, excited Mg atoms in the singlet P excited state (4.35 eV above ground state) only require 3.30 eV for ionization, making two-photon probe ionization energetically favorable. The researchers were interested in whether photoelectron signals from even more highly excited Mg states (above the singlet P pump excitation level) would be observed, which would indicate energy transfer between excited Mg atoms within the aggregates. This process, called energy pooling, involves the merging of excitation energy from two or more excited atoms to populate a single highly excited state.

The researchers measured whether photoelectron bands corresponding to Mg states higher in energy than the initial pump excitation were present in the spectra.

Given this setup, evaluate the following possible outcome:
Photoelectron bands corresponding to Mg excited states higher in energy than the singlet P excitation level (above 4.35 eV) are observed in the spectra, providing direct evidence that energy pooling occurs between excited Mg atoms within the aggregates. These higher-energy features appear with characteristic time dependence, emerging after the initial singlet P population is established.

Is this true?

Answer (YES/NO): YES